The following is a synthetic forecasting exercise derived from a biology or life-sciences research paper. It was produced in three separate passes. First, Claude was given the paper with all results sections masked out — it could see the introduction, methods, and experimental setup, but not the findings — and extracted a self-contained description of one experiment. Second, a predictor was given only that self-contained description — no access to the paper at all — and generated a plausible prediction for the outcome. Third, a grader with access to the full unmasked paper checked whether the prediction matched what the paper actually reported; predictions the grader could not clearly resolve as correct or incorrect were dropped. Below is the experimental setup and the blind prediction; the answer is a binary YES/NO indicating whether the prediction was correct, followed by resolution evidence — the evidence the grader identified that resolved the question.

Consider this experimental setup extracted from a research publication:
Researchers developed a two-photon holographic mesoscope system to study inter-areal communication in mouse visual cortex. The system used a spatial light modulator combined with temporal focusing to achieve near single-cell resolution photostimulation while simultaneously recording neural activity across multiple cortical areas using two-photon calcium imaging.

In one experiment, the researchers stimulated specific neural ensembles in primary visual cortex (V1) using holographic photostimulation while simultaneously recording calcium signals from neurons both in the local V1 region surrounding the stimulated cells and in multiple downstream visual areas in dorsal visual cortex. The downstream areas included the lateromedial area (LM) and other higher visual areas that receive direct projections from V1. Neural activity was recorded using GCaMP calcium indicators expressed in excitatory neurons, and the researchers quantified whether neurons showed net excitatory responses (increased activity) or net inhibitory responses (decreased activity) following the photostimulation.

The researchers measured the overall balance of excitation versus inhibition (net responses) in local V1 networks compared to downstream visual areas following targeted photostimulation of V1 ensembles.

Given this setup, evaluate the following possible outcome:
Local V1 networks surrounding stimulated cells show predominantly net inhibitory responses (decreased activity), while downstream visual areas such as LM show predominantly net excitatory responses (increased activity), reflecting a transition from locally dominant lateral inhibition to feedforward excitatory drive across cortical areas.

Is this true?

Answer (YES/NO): YES